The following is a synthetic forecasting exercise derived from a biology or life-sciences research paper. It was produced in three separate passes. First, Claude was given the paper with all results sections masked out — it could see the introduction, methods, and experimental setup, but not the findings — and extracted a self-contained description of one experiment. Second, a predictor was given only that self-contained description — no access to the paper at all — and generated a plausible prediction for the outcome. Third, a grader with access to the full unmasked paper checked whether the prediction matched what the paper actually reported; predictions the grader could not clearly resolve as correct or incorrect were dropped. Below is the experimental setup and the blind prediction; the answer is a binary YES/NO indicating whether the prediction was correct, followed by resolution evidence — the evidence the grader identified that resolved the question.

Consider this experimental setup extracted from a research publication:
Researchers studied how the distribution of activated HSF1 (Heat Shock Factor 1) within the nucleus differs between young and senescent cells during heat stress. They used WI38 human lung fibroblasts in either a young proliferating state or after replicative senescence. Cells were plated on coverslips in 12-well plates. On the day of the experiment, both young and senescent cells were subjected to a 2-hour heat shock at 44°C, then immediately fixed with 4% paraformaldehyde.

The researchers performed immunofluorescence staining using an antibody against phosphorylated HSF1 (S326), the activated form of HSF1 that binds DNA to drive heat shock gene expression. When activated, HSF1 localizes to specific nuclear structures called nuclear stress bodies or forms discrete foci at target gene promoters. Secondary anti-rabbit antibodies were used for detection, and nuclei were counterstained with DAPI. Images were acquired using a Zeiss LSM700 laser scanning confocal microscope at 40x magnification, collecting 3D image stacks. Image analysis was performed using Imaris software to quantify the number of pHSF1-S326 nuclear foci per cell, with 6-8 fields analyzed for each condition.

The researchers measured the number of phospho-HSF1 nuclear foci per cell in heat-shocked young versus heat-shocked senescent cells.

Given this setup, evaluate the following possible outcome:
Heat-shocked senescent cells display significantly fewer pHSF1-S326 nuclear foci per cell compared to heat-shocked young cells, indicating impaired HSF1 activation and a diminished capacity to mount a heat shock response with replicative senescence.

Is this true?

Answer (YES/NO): NO